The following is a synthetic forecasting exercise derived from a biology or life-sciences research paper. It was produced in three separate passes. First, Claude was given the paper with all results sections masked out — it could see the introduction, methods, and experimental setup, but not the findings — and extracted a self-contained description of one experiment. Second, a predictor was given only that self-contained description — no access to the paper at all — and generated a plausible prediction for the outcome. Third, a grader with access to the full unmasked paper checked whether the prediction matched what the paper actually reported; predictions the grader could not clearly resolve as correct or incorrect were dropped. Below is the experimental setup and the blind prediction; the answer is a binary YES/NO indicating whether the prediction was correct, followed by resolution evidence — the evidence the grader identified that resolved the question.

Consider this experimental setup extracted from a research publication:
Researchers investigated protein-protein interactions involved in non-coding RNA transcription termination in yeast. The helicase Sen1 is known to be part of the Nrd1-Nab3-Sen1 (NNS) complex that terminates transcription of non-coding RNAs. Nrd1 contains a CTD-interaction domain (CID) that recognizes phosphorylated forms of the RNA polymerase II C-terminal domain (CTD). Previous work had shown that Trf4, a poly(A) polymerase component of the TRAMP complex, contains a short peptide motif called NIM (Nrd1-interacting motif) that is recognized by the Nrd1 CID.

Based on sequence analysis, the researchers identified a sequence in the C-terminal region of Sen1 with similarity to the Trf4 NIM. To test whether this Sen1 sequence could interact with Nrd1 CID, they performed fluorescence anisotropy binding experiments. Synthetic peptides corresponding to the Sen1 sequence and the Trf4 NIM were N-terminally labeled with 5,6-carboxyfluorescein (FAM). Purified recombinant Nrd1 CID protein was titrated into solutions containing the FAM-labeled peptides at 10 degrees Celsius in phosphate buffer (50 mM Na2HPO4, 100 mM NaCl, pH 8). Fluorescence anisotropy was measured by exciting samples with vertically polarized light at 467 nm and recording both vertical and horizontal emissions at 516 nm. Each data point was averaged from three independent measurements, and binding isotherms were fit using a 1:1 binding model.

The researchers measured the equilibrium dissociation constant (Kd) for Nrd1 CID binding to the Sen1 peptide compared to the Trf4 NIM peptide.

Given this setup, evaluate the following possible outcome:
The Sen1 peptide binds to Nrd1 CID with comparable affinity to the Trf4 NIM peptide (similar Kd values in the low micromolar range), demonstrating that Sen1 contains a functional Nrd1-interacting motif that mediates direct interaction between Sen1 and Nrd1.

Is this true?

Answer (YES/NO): YES